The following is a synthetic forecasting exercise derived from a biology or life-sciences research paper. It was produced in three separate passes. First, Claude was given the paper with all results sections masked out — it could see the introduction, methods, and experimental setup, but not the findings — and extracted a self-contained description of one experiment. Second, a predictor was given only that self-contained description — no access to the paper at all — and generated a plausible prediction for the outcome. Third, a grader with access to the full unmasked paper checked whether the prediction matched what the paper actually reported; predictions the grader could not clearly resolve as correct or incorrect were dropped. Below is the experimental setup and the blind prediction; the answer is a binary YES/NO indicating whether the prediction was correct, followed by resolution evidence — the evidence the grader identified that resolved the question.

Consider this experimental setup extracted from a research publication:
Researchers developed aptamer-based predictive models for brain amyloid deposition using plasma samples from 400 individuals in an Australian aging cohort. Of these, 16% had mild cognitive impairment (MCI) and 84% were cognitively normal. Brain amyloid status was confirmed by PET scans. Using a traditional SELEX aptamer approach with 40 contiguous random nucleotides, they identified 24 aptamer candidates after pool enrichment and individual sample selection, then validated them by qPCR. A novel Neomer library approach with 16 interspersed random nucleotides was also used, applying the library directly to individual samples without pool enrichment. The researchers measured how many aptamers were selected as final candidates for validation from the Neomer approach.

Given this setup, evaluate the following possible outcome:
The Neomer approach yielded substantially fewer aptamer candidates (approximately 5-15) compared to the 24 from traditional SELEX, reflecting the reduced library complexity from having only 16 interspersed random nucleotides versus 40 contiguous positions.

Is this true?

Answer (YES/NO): YES